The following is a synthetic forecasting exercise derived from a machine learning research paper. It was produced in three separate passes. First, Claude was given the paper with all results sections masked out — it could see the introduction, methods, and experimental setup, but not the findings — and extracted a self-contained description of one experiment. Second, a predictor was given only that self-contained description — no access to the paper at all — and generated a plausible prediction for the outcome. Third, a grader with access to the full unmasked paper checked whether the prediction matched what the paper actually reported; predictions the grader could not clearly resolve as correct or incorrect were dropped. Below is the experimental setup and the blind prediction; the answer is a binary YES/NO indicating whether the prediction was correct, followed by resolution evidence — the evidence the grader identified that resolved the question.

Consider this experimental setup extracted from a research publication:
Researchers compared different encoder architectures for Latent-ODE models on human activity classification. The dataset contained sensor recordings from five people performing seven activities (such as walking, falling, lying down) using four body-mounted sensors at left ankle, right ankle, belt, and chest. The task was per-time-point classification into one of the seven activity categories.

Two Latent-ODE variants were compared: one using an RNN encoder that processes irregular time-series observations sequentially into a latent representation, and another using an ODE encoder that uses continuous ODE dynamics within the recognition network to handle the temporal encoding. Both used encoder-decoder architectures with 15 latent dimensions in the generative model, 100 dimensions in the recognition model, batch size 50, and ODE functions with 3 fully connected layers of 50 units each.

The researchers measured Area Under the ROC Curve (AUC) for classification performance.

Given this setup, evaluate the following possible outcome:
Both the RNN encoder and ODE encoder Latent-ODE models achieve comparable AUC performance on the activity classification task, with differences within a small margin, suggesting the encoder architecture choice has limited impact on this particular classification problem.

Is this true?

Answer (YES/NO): NO